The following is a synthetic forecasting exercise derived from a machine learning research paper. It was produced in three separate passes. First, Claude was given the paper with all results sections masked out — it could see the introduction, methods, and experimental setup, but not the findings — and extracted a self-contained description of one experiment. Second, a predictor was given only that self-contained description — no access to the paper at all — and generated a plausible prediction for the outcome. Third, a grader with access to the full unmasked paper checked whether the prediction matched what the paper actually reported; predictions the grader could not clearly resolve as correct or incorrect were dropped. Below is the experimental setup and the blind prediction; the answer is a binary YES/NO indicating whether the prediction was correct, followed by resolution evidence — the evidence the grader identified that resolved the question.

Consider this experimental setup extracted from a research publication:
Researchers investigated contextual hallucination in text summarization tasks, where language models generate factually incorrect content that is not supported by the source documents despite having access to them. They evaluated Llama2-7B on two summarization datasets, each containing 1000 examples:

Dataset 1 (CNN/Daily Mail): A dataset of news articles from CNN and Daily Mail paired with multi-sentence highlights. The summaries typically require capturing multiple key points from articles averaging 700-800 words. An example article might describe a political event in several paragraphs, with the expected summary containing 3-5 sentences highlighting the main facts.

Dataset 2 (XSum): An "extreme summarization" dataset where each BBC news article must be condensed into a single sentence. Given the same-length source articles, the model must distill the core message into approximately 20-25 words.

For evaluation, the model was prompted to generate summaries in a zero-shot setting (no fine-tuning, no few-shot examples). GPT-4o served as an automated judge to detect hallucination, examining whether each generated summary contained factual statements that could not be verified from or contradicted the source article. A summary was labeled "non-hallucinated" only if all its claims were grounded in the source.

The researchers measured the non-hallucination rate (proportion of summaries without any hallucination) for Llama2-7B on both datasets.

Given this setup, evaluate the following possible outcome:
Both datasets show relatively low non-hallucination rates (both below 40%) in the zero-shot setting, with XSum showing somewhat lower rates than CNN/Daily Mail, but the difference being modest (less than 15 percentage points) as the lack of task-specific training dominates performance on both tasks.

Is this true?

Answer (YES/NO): NO